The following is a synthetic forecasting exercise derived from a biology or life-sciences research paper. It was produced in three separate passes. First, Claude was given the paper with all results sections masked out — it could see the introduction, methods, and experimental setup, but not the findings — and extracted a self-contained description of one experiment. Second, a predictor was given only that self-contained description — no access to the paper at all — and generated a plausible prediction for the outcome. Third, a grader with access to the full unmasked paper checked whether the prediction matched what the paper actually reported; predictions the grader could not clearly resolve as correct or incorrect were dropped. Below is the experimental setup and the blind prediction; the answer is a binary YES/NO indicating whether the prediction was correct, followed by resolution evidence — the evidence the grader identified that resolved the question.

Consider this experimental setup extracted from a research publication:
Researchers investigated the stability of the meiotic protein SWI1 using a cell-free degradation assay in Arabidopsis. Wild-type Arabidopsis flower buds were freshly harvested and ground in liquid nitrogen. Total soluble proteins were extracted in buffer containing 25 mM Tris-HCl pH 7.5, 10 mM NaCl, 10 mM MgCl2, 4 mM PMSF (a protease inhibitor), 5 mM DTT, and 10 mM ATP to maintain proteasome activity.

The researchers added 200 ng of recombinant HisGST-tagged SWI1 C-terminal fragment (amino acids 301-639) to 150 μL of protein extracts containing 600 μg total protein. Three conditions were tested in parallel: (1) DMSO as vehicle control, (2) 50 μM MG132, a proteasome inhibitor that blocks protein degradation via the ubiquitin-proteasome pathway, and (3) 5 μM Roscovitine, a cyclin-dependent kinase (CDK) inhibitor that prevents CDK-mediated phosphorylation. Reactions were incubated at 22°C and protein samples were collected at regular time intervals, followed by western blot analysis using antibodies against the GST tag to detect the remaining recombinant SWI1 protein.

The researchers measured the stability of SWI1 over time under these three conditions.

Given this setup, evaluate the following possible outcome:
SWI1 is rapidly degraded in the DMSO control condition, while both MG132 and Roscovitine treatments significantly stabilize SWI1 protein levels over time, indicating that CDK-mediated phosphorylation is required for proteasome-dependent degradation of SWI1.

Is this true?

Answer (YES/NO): YES